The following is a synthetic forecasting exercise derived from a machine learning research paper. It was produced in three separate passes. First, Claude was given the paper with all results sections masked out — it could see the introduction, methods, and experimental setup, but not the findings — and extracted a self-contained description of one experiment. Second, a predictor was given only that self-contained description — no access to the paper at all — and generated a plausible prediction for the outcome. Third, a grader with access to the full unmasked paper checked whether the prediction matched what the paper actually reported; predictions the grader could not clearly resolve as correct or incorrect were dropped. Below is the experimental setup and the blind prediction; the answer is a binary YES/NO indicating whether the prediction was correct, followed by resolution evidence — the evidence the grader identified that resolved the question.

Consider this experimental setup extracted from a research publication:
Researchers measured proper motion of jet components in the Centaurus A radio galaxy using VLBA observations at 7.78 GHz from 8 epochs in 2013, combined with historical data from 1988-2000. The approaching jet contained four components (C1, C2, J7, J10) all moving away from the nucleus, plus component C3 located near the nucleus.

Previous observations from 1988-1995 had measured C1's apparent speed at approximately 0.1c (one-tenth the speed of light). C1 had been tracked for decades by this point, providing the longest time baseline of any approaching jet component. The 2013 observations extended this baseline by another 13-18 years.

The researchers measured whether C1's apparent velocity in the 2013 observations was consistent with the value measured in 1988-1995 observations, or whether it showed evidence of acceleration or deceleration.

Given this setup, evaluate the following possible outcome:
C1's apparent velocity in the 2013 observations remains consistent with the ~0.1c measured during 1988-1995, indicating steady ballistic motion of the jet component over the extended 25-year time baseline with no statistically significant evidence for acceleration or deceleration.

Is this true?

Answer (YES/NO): YES